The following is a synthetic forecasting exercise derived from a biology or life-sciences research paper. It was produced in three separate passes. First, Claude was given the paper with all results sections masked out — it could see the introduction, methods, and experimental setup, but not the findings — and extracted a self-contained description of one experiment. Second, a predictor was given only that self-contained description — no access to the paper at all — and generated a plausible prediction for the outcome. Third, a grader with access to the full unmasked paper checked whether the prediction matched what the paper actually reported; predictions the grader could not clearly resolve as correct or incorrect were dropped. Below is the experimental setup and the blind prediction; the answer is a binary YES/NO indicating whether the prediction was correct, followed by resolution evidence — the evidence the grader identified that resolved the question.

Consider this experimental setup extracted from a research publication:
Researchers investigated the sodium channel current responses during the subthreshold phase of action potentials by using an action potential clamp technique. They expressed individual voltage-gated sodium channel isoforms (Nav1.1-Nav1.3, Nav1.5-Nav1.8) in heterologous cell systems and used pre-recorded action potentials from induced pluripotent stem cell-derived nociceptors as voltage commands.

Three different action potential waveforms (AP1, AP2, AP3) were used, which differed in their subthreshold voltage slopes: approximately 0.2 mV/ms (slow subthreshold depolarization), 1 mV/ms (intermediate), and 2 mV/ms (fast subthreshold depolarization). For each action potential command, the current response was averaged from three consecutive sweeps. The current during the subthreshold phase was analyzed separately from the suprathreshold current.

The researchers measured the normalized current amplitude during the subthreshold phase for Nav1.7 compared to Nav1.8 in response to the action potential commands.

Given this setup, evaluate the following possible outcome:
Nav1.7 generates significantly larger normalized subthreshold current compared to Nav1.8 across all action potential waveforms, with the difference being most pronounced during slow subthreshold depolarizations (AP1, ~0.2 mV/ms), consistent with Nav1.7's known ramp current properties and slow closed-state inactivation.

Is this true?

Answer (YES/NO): NO